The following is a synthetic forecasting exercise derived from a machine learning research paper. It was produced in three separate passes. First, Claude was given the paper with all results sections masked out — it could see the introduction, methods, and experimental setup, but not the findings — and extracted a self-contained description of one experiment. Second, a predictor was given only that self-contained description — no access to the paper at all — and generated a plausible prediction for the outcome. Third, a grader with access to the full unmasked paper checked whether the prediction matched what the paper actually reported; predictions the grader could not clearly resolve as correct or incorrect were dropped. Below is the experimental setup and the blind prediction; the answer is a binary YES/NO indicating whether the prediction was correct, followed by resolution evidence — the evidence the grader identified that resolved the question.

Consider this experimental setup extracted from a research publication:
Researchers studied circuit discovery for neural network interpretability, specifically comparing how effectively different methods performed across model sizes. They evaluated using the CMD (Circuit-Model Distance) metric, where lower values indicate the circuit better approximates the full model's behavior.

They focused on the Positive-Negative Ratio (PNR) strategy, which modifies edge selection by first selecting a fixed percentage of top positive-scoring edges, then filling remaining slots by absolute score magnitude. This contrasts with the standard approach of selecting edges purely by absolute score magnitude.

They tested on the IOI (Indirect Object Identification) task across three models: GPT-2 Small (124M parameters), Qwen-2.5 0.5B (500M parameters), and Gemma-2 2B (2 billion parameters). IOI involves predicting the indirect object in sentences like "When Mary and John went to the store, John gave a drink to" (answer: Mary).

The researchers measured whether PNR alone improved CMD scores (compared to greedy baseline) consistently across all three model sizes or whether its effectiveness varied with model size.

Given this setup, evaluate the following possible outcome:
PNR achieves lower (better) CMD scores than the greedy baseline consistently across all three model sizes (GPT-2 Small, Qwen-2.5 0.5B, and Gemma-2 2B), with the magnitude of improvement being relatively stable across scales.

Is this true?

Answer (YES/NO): NO